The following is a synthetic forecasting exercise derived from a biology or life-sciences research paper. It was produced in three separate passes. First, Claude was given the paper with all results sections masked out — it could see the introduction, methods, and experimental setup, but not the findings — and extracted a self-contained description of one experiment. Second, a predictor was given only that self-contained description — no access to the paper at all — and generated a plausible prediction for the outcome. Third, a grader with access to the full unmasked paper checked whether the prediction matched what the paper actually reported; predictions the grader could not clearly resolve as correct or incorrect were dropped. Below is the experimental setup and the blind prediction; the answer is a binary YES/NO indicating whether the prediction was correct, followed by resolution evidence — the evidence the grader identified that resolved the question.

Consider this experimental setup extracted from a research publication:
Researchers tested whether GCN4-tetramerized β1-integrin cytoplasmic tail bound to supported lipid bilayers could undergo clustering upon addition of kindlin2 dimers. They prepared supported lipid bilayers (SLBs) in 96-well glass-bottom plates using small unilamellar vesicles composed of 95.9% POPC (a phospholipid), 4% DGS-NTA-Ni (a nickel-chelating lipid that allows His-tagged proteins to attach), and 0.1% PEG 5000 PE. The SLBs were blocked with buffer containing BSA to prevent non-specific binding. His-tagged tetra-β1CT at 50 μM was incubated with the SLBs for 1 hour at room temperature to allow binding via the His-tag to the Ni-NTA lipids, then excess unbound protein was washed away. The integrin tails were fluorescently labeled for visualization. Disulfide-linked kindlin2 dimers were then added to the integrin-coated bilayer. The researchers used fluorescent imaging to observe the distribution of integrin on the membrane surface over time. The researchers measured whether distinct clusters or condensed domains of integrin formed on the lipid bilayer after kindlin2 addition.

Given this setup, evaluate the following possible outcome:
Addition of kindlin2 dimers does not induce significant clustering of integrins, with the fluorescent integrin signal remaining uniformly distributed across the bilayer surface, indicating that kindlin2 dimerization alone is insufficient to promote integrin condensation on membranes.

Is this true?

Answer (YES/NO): NO